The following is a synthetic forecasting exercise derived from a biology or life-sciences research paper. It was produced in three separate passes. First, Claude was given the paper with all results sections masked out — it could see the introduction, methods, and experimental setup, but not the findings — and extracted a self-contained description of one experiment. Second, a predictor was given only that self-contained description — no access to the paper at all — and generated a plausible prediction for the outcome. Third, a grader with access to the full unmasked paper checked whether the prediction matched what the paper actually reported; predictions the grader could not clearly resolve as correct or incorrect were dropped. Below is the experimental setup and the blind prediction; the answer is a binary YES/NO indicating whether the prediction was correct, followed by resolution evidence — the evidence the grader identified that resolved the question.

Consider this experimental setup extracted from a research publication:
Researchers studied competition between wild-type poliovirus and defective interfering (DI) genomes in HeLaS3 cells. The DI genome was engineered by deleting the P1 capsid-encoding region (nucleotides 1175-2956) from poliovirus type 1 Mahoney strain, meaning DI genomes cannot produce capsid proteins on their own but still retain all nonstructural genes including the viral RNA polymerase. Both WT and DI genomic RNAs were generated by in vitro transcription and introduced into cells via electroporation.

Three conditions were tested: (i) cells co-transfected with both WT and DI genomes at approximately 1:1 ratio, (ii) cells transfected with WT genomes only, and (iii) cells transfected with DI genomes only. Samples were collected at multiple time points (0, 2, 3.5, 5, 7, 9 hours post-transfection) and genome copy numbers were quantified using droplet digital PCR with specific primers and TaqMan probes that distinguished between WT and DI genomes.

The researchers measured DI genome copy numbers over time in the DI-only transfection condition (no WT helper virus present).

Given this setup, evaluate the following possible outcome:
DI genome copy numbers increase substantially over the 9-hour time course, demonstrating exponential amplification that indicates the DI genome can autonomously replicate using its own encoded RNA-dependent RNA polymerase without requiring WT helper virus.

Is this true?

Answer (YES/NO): YES